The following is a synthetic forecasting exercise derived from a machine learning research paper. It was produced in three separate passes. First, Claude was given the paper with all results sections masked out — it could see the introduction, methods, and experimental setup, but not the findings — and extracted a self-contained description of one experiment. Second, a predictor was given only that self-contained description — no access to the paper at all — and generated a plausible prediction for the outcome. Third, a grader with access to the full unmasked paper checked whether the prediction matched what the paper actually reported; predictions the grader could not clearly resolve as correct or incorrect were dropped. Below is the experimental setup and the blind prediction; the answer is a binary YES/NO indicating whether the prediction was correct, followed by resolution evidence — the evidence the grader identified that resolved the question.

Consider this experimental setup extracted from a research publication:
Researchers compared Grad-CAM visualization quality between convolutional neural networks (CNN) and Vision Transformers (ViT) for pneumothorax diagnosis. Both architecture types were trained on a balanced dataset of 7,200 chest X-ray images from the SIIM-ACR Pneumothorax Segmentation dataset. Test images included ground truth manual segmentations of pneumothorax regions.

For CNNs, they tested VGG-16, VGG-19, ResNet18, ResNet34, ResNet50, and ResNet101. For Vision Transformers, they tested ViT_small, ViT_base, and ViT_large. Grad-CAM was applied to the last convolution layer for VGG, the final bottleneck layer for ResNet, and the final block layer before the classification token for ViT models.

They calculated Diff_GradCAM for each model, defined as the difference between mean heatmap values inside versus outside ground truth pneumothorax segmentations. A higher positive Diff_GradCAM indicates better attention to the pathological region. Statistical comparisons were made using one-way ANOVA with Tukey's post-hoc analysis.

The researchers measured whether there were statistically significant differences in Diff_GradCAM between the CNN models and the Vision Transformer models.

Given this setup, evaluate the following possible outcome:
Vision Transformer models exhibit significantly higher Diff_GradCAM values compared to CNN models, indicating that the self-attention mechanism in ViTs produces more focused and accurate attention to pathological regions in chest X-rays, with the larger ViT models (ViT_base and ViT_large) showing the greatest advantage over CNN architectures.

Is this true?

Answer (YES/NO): NO